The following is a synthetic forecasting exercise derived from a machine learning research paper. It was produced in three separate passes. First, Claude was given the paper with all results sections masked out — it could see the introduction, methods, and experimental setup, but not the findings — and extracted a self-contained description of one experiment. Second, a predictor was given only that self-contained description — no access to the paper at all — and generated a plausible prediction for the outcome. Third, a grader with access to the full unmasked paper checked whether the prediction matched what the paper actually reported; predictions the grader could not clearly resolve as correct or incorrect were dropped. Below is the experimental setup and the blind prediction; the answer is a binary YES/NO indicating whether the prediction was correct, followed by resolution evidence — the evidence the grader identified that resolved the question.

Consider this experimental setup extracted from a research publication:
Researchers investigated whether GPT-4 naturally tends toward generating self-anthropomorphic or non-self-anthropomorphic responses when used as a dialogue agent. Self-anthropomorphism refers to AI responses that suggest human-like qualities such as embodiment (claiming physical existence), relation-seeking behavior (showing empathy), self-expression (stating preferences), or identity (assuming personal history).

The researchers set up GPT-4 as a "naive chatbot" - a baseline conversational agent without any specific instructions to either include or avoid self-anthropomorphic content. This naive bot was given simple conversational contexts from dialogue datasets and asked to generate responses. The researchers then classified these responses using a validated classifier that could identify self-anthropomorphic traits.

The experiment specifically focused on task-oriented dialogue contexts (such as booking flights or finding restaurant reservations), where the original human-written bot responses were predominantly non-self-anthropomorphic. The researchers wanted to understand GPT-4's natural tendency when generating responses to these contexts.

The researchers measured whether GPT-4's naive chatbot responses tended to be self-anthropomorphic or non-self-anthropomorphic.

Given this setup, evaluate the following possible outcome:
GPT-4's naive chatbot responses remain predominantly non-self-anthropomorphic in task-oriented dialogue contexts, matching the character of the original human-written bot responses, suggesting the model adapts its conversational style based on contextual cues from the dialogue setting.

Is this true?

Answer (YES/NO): YES